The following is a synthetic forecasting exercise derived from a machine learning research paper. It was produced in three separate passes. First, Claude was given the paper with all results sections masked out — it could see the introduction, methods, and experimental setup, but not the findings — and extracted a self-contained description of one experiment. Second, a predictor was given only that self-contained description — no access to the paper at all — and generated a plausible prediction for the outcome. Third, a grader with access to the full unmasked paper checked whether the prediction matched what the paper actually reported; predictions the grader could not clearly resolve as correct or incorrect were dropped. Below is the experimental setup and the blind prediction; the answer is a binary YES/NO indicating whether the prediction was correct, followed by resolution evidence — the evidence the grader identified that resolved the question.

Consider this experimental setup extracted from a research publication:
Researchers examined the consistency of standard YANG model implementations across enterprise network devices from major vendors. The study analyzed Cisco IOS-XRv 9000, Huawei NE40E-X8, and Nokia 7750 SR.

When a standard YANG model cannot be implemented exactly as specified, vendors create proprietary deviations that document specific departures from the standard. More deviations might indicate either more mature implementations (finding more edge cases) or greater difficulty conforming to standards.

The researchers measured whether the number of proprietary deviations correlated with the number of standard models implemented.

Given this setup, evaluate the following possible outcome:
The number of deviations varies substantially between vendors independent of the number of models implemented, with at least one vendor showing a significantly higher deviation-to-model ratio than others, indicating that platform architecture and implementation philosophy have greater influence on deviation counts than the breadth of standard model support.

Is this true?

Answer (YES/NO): YES